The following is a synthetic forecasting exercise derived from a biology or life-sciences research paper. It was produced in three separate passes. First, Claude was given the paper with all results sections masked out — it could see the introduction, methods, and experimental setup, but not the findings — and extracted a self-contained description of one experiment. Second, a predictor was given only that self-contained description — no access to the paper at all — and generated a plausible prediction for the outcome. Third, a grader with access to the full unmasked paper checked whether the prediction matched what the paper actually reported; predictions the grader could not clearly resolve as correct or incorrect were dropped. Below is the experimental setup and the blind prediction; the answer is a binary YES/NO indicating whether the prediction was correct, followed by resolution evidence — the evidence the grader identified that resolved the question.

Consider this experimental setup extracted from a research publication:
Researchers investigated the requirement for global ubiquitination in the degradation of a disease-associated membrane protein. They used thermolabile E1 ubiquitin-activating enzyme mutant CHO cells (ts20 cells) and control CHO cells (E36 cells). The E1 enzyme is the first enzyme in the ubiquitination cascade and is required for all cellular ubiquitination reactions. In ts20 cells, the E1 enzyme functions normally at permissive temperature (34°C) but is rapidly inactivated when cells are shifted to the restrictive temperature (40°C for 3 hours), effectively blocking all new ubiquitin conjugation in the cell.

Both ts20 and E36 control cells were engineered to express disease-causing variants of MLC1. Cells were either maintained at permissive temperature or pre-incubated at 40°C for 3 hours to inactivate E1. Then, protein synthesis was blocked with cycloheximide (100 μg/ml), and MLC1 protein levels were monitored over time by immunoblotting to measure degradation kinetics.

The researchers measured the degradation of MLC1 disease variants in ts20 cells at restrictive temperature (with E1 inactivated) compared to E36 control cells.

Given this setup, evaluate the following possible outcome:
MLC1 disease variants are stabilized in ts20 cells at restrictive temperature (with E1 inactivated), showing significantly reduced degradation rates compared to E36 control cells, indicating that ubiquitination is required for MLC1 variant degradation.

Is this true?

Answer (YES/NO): YES